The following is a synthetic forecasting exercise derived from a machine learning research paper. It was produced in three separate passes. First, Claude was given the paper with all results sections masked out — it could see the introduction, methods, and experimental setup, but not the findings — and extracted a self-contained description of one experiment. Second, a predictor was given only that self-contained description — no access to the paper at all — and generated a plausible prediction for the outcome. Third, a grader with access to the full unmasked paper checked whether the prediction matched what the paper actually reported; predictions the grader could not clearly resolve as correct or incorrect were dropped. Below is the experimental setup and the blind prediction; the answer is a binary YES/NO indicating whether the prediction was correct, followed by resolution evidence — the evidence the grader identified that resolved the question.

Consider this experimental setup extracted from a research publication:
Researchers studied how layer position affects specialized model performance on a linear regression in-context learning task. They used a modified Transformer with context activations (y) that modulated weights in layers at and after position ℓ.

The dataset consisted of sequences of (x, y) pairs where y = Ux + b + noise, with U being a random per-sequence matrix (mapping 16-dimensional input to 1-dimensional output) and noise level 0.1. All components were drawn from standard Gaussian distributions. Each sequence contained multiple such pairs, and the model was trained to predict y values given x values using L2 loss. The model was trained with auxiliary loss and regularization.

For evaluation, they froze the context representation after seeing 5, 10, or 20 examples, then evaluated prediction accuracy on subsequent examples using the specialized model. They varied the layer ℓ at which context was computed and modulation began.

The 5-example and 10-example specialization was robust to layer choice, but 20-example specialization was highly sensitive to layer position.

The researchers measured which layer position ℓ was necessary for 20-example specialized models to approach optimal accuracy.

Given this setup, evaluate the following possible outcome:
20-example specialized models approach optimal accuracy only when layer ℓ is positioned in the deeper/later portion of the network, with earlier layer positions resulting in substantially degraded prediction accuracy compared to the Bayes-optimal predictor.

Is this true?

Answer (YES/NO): YES